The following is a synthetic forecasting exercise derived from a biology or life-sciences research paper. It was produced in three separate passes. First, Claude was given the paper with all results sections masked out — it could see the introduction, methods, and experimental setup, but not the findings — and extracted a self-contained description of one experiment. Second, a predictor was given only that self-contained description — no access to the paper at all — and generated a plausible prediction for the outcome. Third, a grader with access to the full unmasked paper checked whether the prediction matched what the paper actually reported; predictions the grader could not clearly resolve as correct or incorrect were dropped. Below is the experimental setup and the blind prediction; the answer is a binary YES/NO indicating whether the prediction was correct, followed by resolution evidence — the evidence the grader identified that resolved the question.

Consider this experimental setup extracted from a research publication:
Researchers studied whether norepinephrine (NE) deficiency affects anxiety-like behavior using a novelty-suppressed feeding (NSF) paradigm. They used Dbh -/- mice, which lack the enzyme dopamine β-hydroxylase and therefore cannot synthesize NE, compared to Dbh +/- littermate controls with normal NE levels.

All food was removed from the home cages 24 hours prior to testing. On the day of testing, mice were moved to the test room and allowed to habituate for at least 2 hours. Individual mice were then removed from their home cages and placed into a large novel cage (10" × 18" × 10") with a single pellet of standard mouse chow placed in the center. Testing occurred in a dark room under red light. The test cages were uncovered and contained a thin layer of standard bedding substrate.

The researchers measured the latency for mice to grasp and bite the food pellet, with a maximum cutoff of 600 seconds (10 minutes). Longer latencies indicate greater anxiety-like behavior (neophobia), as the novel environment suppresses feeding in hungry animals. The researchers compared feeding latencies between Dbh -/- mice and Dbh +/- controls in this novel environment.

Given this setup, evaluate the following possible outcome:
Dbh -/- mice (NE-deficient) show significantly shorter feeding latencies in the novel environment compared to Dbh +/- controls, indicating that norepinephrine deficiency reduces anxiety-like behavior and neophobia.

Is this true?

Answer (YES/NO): YES